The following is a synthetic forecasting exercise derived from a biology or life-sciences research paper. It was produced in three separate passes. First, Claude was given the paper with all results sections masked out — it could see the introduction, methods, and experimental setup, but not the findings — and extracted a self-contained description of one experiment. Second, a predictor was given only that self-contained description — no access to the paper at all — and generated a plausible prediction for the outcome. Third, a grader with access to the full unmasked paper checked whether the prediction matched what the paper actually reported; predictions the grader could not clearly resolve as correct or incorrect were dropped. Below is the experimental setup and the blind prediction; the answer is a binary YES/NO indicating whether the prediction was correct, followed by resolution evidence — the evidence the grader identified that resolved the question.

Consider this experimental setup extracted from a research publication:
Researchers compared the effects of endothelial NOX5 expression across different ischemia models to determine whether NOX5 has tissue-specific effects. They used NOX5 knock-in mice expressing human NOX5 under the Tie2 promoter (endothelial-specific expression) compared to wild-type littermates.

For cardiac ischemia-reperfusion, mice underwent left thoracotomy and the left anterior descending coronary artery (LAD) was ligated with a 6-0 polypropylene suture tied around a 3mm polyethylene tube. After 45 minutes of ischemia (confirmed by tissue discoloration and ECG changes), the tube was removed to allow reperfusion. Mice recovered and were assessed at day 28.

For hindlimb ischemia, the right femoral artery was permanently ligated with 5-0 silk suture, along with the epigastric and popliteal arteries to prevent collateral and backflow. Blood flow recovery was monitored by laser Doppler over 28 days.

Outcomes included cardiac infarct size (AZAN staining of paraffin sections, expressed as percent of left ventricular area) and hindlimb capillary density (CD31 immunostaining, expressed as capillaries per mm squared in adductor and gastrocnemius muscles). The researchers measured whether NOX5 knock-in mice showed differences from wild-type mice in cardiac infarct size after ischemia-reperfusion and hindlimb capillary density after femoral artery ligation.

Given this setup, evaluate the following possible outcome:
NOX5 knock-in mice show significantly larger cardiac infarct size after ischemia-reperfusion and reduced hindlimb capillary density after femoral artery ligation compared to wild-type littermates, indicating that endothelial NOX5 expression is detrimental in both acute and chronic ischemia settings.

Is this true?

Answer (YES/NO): NO